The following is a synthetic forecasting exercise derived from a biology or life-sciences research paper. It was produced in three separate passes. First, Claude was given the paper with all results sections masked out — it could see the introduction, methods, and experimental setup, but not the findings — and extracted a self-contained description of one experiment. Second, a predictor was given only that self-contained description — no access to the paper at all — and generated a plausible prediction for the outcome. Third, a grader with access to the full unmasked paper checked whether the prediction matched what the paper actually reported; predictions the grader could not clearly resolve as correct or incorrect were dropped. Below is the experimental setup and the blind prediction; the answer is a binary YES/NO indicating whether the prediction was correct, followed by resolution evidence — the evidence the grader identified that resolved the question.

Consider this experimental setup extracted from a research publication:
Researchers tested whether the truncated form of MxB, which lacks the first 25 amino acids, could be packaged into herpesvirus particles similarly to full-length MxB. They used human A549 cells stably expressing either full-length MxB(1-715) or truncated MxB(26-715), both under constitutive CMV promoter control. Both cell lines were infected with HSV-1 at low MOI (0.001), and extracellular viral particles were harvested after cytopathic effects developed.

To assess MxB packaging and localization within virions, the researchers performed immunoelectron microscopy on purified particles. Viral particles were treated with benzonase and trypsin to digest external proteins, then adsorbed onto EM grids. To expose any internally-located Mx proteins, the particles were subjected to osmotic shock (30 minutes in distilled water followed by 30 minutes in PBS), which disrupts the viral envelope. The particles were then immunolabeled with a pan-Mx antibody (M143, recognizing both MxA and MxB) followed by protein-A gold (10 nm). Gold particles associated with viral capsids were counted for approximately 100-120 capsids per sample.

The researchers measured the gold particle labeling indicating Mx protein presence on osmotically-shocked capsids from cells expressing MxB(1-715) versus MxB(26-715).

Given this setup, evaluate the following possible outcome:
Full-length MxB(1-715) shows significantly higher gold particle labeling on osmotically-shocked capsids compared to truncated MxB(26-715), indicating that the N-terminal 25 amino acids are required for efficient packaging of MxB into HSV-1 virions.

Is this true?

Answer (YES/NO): YES